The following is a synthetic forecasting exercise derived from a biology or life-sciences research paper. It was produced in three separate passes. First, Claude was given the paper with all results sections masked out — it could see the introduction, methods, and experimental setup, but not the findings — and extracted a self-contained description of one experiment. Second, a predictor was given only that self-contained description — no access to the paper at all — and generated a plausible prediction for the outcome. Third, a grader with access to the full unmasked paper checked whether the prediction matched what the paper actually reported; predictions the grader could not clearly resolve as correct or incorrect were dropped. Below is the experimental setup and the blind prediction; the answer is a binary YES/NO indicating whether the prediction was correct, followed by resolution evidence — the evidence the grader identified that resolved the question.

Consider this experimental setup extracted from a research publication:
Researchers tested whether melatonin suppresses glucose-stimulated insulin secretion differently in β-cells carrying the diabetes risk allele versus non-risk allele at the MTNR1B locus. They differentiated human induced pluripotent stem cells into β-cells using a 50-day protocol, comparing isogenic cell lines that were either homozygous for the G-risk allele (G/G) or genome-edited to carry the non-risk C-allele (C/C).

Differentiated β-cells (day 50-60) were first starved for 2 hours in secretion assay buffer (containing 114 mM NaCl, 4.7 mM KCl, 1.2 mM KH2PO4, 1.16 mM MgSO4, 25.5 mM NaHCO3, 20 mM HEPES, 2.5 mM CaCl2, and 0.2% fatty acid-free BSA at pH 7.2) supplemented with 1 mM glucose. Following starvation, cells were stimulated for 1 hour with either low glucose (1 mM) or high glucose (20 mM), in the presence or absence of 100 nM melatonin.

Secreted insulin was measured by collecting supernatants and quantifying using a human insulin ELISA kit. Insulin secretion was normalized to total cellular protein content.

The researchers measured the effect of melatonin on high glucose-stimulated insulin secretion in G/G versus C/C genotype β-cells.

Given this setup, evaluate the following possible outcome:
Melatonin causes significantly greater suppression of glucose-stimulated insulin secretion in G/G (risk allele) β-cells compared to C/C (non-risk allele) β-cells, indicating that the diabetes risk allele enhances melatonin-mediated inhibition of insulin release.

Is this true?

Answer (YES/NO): NO